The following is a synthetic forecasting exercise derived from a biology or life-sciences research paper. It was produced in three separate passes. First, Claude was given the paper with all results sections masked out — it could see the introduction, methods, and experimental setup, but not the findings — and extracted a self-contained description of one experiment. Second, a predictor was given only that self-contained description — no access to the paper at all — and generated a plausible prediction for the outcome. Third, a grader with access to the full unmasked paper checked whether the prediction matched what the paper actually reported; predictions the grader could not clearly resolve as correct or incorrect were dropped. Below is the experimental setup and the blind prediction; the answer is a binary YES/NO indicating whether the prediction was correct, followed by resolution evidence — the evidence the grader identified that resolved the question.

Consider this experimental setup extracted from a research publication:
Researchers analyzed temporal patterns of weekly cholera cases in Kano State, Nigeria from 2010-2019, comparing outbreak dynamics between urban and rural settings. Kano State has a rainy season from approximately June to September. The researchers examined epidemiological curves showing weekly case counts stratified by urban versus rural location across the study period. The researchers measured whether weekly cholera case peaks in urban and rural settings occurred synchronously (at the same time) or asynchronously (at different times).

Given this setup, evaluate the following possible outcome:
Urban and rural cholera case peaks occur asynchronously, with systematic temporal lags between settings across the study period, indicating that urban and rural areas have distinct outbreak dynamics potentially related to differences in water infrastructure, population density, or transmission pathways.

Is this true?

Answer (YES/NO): YES